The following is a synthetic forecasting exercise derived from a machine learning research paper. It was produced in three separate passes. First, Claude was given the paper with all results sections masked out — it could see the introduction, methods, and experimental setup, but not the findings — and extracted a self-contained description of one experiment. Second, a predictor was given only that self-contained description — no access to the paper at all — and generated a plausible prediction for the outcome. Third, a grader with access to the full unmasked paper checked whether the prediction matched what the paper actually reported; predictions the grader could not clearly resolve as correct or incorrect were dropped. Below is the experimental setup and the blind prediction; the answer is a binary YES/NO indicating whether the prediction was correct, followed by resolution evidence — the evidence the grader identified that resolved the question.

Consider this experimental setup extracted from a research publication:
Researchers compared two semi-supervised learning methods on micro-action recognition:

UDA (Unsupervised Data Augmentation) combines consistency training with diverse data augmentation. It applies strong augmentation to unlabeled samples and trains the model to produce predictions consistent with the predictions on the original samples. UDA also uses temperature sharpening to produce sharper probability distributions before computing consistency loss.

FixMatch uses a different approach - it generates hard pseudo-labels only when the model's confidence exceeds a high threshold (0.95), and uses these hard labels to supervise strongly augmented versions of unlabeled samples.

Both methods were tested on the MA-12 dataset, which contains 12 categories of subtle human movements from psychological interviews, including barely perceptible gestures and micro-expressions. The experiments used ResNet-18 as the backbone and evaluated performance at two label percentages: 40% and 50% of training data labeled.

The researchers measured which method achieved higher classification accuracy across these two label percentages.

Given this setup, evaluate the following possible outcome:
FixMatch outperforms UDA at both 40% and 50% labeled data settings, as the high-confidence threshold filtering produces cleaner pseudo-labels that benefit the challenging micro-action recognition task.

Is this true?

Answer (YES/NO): YES